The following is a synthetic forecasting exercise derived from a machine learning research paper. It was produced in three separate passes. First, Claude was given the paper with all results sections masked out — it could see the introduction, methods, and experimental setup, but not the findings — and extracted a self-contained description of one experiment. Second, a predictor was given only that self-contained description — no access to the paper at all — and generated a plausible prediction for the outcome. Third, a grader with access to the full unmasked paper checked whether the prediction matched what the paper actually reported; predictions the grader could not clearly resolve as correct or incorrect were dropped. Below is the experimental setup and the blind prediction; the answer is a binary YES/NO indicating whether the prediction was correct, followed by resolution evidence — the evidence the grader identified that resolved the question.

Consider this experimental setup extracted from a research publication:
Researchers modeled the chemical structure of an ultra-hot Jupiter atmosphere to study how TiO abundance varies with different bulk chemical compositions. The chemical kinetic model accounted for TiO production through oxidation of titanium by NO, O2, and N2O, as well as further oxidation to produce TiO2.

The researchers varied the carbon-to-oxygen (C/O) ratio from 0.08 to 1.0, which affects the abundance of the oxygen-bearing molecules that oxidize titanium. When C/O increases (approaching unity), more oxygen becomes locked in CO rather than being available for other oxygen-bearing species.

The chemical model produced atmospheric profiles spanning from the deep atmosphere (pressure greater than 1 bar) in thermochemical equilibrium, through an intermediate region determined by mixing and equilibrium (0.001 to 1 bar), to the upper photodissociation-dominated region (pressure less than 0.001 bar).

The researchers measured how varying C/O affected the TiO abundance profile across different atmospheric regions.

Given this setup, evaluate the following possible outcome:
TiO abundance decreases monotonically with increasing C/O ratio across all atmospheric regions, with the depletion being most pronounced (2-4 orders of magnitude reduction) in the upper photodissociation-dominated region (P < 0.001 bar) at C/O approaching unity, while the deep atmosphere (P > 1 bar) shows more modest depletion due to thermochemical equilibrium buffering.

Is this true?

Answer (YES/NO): NO